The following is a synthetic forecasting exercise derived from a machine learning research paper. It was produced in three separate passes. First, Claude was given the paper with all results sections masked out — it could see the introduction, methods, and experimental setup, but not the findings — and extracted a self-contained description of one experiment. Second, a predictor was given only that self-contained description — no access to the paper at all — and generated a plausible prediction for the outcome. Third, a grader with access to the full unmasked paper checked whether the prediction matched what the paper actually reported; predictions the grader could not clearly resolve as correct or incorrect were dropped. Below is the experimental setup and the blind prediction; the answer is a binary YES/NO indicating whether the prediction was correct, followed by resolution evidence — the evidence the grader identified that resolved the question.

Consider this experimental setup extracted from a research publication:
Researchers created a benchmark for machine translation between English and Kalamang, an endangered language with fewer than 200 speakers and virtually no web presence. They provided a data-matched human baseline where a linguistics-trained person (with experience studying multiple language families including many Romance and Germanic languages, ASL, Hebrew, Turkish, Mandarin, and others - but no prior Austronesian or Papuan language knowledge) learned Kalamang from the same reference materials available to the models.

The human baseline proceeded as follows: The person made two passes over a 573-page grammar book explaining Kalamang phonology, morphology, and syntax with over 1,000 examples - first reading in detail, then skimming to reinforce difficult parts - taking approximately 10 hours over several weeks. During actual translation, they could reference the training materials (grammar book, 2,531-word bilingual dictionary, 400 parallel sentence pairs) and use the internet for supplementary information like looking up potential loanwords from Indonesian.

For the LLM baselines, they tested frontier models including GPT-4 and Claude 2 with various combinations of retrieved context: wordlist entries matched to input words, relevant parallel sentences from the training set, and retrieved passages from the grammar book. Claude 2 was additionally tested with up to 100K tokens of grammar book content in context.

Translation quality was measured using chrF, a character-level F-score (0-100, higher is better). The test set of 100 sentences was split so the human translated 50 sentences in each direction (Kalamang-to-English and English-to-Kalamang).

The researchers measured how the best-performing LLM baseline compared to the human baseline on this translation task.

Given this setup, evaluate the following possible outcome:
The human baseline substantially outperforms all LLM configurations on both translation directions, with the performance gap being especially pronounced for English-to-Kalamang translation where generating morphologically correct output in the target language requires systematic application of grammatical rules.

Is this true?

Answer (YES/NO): YES